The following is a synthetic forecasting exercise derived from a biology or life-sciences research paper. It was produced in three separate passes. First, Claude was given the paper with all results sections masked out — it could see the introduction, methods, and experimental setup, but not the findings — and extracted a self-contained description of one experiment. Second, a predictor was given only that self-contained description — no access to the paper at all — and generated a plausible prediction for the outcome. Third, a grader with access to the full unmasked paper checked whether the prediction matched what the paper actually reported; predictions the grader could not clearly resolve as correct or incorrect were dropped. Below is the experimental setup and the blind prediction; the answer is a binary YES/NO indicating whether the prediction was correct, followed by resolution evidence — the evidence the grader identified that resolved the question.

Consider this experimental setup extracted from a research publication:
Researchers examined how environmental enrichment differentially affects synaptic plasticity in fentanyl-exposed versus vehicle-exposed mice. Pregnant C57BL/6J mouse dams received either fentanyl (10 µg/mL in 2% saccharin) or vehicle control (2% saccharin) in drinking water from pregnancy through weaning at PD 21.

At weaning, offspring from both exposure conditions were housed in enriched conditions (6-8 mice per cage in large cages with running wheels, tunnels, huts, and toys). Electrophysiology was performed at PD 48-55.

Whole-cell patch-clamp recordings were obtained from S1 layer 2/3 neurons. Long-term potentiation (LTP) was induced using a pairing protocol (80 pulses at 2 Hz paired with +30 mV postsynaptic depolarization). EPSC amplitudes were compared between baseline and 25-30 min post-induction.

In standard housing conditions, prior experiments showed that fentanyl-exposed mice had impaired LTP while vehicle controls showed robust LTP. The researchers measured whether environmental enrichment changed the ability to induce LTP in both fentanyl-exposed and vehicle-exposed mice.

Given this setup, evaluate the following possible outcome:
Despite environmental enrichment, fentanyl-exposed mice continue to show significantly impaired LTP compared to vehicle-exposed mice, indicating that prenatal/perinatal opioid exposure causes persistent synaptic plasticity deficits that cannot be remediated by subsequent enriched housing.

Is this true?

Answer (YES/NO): NO